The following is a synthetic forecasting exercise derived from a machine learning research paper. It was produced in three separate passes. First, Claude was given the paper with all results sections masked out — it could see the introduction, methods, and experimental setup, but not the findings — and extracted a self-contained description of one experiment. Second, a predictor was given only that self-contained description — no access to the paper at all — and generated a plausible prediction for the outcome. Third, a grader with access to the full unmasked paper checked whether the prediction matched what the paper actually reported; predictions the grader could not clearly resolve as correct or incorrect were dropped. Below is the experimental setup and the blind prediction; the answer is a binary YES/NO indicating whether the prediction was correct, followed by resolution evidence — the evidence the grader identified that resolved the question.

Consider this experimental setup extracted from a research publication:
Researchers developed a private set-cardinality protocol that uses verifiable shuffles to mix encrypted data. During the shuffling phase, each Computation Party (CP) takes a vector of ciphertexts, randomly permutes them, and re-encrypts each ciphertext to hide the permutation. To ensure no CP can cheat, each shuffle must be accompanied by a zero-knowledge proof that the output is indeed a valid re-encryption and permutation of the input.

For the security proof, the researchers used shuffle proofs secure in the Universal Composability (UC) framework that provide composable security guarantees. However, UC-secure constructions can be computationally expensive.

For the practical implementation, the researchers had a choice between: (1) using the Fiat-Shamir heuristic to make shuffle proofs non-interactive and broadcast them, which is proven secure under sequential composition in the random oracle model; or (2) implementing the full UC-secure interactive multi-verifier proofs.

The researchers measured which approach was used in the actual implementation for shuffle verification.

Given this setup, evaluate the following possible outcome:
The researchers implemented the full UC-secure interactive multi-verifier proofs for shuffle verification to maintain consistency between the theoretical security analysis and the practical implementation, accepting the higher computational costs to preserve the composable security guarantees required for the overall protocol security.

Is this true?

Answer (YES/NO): NO